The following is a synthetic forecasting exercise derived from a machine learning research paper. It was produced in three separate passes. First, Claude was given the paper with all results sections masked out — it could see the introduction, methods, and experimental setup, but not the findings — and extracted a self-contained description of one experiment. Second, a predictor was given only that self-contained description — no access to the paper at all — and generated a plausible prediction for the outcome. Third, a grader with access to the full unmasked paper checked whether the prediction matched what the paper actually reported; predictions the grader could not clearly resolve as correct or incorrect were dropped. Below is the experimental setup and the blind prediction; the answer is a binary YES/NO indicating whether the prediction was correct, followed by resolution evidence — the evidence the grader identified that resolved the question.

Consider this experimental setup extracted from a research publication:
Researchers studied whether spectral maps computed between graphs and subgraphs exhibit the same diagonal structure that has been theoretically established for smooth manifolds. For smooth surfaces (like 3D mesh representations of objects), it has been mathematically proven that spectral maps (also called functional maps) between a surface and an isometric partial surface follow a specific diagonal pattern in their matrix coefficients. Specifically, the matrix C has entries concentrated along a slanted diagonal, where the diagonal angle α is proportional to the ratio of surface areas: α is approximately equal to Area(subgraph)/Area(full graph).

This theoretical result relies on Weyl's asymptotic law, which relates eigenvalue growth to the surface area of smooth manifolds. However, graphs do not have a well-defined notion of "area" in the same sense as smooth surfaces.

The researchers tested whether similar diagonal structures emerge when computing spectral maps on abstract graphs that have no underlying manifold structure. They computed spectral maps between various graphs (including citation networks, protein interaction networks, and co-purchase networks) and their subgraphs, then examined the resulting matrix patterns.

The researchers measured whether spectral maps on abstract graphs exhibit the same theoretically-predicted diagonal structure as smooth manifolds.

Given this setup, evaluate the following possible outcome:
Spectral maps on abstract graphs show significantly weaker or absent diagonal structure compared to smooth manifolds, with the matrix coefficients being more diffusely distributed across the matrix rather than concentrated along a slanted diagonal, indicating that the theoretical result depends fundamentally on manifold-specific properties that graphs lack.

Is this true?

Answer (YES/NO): NO